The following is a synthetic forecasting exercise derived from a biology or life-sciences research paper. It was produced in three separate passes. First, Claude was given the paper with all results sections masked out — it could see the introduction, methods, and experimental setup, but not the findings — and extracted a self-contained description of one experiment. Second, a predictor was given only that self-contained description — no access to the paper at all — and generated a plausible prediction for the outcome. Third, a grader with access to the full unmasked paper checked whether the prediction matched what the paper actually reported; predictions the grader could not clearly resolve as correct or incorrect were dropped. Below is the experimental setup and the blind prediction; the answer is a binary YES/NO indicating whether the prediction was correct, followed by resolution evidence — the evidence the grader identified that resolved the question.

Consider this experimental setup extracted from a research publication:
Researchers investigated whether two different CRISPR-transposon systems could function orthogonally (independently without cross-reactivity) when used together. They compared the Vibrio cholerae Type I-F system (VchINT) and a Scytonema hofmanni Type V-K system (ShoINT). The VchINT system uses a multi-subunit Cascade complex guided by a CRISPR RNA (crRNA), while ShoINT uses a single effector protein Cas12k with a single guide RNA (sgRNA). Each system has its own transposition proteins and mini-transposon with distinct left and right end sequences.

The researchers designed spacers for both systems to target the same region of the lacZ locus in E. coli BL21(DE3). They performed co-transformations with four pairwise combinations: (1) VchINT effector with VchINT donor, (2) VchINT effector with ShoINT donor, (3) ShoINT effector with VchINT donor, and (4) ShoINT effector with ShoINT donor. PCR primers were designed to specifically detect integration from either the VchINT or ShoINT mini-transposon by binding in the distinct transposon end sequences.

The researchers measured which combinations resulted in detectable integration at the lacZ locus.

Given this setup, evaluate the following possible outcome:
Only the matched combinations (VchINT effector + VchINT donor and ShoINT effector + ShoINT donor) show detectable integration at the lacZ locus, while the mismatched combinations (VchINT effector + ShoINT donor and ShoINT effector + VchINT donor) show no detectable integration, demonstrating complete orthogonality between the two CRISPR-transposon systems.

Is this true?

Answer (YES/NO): YES